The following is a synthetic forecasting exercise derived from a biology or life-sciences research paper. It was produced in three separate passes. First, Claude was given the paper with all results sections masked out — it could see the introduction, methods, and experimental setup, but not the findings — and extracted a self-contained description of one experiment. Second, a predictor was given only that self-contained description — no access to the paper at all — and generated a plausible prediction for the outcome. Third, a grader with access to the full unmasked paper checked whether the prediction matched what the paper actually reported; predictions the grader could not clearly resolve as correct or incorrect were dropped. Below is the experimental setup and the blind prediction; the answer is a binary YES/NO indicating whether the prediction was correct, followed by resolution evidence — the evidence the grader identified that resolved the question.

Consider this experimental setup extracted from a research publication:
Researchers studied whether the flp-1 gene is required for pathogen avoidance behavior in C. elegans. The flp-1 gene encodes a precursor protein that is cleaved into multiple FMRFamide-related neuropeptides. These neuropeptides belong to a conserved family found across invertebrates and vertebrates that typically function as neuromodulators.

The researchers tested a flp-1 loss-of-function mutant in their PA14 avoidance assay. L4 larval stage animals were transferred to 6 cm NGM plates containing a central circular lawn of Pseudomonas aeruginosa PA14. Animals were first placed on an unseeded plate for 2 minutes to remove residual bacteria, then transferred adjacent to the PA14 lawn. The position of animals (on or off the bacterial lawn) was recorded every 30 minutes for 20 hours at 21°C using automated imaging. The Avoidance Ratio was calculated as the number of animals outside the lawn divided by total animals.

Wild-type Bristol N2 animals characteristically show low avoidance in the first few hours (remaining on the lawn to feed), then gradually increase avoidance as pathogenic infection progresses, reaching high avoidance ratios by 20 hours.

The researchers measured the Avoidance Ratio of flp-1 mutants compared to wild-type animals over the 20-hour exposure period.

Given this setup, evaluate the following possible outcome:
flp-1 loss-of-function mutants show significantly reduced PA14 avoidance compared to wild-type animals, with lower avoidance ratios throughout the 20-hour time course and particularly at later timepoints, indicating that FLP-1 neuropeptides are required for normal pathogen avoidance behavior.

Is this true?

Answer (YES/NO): YES